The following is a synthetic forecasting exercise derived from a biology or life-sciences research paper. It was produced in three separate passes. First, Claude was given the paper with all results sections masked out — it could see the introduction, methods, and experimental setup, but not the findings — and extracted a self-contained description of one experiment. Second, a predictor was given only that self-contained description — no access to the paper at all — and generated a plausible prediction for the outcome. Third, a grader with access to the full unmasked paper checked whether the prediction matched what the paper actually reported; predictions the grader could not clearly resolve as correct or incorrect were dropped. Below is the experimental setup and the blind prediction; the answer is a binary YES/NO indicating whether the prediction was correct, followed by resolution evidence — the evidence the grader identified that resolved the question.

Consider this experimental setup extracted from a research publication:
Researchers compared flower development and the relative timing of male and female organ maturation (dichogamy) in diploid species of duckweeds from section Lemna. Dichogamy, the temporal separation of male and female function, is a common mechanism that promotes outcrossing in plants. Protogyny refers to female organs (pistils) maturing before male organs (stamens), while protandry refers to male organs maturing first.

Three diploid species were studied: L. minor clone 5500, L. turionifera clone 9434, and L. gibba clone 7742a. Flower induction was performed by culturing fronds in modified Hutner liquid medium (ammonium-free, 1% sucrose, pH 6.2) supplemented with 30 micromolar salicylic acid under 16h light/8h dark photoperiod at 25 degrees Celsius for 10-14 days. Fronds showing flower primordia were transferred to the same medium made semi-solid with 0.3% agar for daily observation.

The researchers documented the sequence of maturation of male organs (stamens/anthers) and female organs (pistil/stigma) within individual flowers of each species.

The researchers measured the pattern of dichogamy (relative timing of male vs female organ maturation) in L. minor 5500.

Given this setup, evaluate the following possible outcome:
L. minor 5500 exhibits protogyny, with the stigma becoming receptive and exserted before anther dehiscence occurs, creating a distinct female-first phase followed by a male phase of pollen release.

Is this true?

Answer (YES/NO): YES